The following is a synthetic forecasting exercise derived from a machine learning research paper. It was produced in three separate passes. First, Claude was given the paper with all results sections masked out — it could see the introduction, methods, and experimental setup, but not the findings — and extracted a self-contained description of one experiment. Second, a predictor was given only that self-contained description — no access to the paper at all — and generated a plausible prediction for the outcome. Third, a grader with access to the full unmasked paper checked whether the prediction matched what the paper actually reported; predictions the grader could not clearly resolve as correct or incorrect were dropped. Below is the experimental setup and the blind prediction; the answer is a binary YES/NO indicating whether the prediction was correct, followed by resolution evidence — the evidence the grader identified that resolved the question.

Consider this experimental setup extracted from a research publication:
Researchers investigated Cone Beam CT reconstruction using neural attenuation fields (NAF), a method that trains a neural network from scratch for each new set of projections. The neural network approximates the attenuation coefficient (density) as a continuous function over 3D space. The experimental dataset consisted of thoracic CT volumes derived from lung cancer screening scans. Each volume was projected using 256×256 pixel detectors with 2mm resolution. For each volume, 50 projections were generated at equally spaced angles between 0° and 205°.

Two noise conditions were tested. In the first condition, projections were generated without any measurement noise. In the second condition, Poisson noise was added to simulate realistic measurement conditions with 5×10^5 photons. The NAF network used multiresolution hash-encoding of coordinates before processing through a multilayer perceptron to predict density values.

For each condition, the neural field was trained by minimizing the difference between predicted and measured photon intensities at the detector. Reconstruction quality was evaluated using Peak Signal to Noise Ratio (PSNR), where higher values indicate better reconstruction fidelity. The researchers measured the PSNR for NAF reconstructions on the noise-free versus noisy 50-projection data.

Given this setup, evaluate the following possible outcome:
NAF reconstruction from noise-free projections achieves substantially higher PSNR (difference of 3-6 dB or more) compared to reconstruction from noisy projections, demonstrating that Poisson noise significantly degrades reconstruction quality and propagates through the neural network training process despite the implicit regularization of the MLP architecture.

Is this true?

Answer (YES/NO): NO